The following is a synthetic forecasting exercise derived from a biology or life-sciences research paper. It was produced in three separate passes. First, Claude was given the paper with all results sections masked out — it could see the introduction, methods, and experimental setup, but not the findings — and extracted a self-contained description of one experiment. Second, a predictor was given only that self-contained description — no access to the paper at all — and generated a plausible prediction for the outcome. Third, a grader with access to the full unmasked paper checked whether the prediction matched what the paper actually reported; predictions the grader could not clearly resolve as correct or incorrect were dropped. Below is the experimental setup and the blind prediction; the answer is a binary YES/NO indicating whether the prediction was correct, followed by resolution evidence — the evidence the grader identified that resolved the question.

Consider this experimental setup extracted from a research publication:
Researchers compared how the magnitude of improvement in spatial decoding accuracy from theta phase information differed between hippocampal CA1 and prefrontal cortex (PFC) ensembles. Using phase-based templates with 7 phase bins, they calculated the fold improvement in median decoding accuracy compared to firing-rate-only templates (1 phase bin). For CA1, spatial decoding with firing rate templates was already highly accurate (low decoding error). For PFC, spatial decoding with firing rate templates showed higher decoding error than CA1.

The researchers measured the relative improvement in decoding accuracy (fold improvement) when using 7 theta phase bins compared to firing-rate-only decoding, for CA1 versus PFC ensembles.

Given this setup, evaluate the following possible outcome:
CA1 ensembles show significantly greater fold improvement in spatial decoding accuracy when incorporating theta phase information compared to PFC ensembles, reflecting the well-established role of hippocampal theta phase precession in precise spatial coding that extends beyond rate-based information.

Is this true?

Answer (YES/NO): NO